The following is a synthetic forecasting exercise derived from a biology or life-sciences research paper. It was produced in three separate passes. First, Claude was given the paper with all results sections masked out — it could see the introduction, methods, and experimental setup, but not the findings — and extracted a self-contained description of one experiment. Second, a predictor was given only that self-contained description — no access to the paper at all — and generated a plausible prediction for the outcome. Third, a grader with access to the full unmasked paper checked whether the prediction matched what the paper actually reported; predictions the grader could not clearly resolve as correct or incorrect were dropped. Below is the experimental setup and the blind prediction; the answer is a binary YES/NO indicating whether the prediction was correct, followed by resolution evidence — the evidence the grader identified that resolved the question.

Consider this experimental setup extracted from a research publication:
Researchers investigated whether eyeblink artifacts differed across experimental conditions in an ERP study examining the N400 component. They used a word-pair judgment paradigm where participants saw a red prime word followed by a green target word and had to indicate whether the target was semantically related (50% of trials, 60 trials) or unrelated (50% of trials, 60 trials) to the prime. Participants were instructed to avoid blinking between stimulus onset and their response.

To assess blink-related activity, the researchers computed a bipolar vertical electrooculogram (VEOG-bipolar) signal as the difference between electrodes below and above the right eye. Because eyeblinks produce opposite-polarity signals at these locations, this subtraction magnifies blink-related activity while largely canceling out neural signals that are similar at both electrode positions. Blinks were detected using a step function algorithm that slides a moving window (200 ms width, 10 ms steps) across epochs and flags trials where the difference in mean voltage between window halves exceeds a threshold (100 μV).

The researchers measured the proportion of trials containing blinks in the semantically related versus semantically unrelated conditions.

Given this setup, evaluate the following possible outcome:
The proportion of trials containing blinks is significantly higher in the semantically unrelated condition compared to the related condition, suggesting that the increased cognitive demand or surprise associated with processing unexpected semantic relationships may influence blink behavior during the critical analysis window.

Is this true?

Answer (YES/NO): NO